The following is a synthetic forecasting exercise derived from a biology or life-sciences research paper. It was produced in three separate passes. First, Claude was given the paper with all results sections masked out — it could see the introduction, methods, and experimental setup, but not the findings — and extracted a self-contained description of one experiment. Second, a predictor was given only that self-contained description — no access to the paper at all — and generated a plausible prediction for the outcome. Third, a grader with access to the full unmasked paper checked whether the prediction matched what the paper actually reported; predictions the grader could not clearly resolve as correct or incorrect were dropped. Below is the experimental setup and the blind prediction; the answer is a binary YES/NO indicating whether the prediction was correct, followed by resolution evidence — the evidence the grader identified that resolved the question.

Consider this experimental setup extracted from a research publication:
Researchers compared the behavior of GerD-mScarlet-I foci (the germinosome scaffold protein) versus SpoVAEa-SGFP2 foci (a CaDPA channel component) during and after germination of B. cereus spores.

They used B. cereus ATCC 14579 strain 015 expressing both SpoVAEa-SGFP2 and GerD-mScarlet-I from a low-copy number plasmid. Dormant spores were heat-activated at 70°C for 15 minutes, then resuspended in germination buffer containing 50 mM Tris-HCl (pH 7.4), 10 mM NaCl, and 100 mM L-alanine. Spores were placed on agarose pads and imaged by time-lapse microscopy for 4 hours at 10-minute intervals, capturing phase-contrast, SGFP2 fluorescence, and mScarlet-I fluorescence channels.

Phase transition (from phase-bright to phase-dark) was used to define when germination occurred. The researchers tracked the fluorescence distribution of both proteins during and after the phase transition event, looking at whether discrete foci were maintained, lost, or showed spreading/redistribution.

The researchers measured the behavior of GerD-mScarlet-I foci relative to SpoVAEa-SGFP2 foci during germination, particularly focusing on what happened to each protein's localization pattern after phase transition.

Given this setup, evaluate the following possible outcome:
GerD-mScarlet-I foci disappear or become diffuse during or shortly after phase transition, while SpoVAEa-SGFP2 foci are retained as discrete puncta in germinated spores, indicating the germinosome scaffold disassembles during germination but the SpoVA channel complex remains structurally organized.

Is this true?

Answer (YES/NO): NO